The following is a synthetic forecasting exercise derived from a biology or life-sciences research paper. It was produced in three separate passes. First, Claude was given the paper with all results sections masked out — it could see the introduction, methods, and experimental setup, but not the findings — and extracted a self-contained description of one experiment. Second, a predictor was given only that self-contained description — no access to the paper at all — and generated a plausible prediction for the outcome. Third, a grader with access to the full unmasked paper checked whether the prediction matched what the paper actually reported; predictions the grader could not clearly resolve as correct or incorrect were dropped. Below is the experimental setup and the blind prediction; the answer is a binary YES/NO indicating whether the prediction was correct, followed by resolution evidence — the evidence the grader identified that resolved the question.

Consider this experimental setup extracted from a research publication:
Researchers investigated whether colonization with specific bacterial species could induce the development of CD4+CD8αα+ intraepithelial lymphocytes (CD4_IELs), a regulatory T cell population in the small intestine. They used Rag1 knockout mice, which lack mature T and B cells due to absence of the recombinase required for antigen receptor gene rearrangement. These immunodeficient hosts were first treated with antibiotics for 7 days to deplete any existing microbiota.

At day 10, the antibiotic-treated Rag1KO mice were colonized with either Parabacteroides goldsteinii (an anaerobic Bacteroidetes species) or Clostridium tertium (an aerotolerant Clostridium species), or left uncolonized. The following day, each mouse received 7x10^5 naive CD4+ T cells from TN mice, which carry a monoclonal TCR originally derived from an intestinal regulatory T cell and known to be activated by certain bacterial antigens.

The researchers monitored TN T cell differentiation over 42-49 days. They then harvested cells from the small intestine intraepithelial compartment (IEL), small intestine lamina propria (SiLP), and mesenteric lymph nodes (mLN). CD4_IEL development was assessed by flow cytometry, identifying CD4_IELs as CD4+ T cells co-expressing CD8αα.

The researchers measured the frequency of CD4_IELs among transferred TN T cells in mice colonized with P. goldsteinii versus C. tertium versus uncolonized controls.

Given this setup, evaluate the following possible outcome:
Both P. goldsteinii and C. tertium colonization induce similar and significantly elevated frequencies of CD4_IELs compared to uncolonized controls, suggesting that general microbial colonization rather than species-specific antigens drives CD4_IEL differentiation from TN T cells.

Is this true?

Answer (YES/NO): NO